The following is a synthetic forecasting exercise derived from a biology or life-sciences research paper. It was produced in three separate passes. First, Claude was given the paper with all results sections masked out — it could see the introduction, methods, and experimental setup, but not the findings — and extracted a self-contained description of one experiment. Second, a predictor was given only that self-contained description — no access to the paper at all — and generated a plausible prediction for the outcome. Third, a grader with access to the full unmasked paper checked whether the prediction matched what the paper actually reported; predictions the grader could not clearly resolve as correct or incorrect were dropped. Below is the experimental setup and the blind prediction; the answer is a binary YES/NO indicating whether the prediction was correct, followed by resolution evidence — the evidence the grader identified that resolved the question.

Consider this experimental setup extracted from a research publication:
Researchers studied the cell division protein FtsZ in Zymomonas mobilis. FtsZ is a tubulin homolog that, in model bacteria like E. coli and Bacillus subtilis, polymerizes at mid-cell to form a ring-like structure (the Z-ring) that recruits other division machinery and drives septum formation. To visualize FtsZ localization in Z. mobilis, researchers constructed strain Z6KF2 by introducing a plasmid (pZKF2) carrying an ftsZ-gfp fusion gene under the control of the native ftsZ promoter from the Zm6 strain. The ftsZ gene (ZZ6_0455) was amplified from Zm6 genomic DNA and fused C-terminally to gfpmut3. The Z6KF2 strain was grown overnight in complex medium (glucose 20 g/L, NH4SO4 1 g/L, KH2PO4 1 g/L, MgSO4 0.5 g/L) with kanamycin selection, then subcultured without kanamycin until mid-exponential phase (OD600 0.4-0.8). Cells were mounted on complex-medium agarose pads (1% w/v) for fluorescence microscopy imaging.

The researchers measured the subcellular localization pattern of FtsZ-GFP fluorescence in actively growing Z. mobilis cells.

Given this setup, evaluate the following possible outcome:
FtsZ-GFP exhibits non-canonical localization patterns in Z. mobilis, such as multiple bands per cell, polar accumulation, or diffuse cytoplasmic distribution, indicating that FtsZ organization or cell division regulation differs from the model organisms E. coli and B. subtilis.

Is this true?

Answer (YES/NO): YES